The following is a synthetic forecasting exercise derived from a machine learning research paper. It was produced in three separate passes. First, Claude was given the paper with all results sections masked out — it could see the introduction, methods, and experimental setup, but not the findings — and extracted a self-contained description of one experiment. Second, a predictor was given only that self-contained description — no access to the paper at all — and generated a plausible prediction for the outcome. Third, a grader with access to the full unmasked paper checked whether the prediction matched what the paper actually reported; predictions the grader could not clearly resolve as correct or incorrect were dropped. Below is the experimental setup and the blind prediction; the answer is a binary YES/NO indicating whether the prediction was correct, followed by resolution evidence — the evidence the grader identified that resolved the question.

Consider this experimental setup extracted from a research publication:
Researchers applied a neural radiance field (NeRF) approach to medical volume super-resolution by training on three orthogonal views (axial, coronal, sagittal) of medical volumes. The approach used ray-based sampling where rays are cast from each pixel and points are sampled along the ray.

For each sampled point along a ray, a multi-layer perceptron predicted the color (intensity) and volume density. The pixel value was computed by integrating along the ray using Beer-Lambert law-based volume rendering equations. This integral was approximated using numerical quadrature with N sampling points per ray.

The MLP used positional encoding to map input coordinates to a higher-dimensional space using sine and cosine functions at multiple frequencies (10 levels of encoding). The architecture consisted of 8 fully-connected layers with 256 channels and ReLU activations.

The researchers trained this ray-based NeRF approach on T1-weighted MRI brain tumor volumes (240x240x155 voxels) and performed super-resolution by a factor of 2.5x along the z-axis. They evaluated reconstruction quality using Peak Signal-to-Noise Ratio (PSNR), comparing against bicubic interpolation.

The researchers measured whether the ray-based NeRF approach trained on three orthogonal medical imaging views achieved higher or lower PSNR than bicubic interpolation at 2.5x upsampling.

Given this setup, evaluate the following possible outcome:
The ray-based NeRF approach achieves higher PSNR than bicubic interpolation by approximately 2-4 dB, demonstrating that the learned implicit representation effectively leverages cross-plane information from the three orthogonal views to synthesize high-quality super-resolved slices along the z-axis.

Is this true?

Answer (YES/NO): NO